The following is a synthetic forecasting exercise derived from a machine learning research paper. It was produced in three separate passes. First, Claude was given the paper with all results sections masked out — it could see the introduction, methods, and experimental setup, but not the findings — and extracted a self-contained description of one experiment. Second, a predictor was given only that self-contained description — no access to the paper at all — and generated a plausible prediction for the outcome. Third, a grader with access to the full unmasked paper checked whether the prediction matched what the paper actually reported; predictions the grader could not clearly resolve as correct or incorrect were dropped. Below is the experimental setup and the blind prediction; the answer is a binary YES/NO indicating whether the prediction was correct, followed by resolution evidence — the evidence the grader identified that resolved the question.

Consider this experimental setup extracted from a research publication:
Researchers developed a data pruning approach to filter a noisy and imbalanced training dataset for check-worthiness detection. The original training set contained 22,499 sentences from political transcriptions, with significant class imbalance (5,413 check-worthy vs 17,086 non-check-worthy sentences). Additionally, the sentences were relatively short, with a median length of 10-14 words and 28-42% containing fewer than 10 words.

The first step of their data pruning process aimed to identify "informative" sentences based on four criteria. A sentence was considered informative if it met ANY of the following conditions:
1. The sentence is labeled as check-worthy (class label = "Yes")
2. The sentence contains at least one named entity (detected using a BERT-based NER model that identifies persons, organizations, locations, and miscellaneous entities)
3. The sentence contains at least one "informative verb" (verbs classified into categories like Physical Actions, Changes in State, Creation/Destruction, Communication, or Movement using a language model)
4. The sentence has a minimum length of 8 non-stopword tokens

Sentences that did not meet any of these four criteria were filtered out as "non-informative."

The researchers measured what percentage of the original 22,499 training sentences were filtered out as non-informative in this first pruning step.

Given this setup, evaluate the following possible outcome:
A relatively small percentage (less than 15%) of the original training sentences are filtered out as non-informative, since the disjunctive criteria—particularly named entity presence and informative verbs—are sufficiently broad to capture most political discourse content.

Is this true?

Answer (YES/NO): YES